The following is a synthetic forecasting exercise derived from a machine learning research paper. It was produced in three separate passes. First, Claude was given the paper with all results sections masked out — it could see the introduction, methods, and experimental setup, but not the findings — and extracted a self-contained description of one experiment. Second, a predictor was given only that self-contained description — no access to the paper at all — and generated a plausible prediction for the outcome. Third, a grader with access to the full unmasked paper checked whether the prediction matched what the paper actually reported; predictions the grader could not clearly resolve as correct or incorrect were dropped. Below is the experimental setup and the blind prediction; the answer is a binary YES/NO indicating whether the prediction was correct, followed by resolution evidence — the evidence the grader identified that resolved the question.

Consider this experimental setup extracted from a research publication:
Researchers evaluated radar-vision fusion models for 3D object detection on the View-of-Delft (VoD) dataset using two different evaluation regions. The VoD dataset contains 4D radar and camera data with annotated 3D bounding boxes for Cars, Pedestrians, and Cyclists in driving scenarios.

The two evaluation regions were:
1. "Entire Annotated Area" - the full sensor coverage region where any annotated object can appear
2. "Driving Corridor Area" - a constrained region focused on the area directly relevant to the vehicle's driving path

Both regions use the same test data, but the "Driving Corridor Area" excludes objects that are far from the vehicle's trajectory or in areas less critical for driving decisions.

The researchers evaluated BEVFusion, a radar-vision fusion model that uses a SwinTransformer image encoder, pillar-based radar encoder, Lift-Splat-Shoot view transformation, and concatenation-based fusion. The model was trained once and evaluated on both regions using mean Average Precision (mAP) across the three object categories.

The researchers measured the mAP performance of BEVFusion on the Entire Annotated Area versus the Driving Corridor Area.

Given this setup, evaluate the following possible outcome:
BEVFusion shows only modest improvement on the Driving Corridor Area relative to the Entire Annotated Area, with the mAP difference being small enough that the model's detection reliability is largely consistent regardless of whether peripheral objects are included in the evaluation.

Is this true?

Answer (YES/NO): NO